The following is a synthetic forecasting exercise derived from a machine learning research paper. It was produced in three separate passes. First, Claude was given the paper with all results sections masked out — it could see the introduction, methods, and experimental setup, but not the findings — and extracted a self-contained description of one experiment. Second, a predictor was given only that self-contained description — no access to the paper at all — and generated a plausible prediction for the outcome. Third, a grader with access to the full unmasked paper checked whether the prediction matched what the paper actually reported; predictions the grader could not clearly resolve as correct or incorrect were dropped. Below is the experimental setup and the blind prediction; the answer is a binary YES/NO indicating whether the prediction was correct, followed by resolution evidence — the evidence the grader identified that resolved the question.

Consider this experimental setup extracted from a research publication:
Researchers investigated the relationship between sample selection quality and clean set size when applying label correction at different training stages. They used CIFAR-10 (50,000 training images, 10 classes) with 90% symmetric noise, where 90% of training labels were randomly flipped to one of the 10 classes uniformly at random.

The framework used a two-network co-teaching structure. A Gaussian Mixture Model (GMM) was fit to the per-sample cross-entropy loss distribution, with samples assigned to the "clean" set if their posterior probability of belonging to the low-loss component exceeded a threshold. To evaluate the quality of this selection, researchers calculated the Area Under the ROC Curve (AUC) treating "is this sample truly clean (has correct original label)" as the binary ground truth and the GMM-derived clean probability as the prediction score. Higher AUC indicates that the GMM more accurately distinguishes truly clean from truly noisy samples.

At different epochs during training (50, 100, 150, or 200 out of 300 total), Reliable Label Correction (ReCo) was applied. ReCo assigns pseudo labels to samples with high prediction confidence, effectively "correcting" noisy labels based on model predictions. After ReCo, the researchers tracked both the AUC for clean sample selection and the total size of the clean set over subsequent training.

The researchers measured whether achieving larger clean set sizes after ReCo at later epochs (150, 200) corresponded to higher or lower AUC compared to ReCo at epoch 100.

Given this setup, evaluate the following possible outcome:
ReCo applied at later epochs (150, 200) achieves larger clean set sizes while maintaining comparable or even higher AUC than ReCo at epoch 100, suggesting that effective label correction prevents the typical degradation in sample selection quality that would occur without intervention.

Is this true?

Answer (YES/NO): NO